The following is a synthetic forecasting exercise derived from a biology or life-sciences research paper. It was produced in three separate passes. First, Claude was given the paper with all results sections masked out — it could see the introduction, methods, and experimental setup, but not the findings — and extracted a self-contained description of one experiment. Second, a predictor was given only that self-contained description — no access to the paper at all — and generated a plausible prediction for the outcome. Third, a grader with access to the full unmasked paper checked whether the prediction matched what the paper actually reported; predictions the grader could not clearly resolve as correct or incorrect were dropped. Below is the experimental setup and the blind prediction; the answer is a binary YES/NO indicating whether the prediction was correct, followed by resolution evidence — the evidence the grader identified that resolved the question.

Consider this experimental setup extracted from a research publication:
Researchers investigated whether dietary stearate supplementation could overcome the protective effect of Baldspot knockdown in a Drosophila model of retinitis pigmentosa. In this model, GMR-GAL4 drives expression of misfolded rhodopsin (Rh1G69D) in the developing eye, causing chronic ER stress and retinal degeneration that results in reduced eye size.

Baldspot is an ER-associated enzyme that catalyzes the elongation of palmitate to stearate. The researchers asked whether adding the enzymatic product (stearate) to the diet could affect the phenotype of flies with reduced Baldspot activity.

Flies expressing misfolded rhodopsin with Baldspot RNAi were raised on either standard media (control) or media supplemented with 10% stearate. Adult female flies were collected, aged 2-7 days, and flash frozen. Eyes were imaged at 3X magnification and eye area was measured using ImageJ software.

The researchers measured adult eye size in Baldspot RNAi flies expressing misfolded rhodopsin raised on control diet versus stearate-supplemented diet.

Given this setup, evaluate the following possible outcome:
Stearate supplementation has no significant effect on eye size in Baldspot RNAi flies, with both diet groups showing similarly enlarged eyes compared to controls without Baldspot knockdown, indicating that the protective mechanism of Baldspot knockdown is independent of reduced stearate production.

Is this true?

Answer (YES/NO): NO